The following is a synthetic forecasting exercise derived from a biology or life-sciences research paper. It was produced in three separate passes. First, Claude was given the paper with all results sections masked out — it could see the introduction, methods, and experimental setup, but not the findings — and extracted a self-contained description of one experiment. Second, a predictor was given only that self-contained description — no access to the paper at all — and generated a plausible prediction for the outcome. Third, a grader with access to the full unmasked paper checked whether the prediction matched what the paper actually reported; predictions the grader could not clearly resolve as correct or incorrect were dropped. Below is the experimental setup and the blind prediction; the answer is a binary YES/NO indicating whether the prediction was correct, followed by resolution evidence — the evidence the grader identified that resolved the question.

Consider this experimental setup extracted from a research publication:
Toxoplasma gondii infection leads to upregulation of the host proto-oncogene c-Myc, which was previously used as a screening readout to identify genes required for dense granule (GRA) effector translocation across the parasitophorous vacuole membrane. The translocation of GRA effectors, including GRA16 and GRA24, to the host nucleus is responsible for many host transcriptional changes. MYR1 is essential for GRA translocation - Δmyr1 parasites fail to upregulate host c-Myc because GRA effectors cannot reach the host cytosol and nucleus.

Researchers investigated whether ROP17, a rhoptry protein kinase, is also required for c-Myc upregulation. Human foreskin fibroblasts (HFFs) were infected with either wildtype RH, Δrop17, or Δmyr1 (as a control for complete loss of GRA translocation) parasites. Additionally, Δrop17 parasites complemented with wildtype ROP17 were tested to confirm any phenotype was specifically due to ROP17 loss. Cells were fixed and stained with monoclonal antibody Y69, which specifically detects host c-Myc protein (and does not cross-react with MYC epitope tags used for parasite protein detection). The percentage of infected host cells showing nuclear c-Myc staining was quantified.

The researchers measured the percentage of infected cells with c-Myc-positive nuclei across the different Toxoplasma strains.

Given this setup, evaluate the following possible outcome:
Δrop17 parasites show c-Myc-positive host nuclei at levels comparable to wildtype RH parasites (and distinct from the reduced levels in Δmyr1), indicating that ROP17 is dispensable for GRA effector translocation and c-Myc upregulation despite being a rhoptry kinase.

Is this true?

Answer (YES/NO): NO